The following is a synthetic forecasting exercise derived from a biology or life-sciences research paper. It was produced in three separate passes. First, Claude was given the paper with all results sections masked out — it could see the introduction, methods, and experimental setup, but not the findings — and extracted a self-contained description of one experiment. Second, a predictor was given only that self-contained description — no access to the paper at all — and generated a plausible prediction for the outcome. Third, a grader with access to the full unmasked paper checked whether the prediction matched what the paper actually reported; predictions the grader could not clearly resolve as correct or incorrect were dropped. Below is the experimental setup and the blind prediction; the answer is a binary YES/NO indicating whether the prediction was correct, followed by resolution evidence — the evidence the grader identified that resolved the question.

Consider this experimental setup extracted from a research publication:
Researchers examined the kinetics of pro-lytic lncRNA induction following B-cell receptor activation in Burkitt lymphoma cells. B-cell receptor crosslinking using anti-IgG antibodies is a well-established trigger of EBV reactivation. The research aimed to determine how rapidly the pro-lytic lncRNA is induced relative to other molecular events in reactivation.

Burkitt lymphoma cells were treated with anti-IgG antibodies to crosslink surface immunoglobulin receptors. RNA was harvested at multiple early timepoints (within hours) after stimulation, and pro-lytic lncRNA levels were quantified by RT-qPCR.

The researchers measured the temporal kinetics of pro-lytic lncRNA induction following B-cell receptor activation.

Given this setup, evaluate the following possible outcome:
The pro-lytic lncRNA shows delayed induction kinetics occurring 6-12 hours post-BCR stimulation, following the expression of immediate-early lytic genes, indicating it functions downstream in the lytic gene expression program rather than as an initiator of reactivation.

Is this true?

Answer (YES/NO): NO